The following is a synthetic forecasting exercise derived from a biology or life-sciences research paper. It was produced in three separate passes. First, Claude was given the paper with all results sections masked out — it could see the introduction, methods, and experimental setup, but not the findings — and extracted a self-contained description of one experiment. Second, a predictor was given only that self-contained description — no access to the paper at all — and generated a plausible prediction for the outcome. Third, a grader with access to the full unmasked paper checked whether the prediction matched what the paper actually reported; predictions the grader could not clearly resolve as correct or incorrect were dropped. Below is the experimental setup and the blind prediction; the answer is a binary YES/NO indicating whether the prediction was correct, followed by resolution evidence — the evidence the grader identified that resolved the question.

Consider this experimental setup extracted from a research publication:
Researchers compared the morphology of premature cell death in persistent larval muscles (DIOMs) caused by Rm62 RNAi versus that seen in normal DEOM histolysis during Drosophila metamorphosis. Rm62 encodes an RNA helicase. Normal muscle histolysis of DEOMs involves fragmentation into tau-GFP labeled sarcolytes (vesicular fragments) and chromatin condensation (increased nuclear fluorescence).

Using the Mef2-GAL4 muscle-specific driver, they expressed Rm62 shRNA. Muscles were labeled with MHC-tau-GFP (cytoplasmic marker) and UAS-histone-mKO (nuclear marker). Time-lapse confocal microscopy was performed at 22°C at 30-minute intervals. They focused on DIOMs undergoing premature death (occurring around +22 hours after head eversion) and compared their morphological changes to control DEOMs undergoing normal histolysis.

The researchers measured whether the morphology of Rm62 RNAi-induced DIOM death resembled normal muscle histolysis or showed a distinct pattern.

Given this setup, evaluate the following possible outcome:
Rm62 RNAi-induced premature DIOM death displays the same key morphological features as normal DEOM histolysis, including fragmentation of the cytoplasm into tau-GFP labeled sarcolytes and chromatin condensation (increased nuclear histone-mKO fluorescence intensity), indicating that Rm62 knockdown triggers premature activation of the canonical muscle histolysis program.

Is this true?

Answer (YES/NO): YES